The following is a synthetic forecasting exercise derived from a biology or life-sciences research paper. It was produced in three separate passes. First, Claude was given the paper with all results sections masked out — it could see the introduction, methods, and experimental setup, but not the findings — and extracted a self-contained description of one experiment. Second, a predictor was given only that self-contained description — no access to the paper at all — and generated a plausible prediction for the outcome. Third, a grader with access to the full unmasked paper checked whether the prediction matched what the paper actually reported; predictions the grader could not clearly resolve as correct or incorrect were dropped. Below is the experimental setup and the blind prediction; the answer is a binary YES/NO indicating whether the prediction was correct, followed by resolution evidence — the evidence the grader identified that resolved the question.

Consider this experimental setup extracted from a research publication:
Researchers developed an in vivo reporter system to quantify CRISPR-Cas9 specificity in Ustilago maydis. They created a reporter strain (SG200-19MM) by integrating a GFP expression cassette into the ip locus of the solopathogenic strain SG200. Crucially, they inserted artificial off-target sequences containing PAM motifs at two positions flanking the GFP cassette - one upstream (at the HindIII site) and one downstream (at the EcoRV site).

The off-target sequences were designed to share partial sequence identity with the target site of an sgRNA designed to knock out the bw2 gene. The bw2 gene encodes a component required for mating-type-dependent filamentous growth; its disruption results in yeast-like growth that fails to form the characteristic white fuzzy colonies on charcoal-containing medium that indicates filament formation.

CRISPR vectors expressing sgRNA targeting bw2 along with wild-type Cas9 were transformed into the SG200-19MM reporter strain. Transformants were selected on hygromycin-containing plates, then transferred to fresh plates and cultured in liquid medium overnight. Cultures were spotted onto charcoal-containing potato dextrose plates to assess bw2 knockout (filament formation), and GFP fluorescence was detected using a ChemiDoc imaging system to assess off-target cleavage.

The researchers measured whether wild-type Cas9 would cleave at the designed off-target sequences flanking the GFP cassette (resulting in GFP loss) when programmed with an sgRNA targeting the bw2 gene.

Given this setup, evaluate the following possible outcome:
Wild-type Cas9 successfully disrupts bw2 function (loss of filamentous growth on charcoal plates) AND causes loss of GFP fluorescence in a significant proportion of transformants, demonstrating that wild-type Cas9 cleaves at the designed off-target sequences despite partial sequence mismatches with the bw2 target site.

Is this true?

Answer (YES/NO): YES